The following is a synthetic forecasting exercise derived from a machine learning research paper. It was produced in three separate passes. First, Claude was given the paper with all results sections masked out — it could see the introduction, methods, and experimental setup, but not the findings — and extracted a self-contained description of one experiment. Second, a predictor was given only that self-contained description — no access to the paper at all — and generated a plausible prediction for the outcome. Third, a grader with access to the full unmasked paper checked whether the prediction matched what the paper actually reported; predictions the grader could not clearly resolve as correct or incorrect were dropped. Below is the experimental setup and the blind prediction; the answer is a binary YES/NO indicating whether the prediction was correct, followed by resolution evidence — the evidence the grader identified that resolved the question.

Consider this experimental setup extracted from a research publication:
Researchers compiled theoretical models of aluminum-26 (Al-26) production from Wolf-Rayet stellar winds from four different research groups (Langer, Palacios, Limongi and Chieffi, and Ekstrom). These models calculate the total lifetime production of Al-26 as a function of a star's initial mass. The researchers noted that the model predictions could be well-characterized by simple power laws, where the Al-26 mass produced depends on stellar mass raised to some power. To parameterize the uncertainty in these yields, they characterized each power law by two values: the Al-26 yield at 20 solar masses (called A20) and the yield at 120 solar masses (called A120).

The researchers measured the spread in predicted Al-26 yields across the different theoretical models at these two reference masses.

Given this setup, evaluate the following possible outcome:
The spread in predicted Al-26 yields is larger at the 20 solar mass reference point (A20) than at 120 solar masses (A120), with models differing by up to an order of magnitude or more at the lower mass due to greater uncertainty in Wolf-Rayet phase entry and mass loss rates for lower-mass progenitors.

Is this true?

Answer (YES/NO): YES